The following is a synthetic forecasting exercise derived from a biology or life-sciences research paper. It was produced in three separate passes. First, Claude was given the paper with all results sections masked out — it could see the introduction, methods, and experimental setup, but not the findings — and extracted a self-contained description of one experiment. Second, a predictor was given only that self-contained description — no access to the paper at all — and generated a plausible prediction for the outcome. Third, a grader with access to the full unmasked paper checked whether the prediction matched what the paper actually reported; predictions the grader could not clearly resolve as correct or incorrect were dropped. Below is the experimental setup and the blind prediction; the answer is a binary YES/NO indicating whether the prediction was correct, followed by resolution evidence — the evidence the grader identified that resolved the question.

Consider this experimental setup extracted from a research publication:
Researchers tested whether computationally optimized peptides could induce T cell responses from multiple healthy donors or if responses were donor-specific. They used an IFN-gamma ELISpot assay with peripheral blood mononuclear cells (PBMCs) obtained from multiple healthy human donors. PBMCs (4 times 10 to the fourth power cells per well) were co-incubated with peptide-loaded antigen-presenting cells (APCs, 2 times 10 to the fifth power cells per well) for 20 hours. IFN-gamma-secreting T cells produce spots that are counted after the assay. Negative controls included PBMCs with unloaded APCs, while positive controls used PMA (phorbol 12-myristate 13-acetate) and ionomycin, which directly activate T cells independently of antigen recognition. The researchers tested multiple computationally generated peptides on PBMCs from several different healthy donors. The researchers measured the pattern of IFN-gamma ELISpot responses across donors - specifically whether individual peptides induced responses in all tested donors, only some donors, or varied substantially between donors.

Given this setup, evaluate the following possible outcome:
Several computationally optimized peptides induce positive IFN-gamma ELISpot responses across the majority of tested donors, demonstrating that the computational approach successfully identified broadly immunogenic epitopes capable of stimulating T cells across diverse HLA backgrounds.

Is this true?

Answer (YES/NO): NO